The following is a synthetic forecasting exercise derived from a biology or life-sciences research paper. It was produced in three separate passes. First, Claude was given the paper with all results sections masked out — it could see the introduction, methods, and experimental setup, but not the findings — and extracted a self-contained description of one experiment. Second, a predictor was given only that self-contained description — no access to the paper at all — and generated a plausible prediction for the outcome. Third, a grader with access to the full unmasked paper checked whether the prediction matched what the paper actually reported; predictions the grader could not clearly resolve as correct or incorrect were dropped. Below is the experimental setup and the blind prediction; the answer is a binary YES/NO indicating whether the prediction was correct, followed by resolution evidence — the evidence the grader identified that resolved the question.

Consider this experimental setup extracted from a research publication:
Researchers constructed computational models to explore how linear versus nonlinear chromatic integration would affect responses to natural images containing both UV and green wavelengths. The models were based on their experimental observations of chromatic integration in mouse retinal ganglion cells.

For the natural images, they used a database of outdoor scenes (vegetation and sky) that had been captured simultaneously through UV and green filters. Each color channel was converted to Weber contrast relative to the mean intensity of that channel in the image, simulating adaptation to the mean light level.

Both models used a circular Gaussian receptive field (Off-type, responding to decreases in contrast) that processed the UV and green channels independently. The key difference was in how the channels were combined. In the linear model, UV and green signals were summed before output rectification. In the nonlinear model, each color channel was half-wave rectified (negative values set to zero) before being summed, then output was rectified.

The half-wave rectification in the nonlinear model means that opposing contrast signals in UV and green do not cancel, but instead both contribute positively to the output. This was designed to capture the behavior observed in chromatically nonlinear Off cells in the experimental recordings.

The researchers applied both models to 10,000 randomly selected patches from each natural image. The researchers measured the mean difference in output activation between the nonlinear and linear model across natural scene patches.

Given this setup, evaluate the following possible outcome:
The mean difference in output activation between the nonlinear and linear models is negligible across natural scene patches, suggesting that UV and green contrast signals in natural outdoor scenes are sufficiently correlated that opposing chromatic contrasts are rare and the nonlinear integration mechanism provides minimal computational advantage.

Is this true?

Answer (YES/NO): NO